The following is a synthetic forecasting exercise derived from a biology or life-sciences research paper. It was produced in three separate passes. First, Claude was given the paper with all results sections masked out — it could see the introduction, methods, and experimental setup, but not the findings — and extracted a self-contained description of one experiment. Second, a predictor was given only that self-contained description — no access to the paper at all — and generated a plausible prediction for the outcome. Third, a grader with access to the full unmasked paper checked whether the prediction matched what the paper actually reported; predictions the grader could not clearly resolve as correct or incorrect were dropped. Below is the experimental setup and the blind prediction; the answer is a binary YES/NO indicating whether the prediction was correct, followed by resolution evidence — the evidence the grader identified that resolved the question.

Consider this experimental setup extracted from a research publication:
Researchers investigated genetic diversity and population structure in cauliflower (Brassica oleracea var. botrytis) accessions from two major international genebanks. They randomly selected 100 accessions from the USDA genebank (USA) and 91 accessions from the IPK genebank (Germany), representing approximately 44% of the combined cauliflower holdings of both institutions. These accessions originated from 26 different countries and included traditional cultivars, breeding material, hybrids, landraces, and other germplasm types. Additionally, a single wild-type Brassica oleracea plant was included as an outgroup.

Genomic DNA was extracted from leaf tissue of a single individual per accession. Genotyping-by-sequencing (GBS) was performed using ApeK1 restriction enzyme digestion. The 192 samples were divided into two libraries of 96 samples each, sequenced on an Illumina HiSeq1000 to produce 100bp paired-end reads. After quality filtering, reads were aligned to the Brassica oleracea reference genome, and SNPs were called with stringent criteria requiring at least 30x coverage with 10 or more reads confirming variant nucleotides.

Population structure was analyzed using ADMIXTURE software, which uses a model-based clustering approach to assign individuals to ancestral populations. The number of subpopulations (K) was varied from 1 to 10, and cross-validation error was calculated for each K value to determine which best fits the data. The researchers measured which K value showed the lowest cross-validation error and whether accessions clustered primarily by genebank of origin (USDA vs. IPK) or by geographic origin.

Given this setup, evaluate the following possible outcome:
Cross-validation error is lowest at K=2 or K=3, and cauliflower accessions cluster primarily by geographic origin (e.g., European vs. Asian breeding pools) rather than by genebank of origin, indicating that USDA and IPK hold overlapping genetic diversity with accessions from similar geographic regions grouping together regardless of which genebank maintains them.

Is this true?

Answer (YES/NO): NO